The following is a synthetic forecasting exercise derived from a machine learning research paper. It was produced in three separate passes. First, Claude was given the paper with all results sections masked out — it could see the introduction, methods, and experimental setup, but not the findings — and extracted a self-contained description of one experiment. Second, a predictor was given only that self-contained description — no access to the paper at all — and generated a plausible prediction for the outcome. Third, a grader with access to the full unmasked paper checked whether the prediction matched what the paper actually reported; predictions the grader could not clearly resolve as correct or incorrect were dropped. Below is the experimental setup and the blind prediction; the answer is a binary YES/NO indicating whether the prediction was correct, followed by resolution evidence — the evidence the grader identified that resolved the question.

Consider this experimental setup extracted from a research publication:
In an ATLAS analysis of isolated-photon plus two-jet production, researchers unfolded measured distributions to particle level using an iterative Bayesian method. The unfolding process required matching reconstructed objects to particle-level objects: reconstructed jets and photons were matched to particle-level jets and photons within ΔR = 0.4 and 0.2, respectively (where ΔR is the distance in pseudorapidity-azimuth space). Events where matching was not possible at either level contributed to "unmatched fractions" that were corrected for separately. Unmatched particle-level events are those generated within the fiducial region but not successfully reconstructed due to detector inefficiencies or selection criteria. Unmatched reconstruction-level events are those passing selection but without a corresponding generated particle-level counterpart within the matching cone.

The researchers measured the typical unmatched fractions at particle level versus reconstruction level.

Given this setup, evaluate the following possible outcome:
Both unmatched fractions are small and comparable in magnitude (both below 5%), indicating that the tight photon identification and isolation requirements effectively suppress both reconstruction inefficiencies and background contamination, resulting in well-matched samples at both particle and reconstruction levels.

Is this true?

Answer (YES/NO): NO